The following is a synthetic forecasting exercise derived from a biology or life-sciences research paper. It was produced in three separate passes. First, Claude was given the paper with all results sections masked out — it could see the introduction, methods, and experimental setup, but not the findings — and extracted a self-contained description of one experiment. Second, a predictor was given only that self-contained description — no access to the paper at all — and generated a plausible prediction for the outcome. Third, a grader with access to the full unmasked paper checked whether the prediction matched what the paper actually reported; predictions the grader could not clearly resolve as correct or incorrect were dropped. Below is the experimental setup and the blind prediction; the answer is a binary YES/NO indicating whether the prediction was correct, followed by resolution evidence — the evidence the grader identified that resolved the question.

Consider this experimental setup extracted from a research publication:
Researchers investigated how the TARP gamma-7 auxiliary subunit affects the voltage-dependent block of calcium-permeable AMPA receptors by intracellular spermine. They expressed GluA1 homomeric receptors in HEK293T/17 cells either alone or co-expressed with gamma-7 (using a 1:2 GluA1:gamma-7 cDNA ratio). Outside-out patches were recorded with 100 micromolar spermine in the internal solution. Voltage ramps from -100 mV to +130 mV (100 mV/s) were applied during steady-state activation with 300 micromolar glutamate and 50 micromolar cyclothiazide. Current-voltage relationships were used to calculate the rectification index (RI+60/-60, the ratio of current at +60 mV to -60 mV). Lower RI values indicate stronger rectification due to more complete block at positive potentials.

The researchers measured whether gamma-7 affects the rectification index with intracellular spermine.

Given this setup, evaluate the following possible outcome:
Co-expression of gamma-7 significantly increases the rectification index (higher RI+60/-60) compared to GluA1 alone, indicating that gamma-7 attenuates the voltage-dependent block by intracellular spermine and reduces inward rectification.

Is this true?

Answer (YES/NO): YES